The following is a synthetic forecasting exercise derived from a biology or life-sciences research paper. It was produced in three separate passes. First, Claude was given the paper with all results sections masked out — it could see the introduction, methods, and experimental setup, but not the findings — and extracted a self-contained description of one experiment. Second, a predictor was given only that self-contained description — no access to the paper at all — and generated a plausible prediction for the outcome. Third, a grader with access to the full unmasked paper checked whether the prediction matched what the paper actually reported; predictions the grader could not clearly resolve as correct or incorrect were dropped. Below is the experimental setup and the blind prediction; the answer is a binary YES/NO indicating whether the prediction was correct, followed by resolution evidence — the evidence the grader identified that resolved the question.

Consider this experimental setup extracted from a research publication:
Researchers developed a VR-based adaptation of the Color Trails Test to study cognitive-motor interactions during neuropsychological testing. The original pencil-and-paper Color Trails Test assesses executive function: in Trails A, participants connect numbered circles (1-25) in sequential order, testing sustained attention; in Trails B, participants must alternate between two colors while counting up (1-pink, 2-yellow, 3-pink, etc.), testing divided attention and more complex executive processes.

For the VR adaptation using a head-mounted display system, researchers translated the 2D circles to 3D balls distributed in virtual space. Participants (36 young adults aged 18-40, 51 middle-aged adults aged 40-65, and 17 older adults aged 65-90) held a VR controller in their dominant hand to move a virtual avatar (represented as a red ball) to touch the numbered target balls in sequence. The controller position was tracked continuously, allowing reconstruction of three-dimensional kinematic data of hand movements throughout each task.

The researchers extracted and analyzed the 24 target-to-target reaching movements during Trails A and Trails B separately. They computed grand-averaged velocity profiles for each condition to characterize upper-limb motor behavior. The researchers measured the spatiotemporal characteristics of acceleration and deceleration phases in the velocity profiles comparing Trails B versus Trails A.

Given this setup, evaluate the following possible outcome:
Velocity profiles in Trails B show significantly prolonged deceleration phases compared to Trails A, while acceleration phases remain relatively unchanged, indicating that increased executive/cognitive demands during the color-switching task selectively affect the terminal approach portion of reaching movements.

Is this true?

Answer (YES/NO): NO